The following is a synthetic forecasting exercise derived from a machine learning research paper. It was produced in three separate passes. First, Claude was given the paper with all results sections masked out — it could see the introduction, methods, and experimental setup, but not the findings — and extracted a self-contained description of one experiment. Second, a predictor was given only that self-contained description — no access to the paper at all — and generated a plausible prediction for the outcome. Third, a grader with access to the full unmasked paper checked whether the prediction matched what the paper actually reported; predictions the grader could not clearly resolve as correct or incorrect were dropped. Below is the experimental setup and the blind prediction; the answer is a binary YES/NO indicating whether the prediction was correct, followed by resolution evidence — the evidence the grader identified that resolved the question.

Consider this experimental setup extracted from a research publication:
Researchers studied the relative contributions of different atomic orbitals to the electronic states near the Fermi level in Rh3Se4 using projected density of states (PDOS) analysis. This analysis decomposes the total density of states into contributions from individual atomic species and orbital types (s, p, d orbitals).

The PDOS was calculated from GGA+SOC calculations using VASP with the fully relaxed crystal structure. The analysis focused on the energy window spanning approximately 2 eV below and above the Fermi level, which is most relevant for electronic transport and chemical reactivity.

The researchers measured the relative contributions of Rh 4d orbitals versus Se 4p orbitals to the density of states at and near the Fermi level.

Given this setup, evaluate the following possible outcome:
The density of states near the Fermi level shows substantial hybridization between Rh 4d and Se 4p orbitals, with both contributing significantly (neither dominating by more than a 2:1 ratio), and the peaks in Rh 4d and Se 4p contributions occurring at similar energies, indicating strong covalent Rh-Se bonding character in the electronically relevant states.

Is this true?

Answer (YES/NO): NO